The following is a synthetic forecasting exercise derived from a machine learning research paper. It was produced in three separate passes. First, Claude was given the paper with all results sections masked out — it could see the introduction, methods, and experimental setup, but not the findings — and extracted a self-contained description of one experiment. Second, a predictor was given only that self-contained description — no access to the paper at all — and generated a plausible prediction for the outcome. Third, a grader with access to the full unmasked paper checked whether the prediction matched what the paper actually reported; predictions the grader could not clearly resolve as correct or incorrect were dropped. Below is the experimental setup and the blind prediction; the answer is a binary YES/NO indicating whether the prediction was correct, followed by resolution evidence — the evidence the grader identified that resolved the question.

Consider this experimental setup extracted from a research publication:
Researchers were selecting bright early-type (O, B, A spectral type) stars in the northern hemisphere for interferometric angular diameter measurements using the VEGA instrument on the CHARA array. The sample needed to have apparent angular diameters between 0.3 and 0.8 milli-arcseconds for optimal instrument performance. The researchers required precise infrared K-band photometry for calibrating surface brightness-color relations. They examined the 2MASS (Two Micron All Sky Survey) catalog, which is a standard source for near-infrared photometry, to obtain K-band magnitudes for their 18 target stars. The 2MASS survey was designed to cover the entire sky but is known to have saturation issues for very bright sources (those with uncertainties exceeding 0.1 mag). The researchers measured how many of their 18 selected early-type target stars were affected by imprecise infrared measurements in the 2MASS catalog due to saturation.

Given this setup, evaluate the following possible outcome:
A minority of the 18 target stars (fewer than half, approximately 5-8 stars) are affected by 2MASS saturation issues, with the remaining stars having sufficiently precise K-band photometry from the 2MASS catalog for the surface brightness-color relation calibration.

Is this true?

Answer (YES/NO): YES